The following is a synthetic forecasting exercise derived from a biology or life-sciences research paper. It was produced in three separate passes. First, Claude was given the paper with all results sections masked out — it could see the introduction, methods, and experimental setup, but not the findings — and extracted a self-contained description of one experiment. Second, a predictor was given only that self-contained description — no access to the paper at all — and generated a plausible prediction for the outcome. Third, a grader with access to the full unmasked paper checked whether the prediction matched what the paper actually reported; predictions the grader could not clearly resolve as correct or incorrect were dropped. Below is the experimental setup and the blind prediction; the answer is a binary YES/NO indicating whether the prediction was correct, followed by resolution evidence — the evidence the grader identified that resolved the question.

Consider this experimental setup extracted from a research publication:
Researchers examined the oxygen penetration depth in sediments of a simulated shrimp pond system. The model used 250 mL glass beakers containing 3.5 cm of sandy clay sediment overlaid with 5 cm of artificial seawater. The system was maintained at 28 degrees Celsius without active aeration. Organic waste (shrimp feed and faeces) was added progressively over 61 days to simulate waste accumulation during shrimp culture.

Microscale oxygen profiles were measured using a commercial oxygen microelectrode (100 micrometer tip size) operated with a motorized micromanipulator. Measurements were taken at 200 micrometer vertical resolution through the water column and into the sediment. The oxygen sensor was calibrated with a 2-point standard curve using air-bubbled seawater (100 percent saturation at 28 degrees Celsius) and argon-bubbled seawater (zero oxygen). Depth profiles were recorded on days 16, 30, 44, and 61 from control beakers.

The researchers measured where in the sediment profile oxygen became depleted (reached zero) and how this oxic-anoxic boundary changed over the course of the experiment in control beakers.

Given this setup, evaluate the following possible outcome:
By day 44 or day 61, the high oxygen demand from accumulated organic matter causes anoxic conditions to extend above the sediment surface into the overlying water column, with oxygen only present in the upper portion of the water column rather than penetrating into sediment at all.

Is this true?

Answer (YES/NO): NO